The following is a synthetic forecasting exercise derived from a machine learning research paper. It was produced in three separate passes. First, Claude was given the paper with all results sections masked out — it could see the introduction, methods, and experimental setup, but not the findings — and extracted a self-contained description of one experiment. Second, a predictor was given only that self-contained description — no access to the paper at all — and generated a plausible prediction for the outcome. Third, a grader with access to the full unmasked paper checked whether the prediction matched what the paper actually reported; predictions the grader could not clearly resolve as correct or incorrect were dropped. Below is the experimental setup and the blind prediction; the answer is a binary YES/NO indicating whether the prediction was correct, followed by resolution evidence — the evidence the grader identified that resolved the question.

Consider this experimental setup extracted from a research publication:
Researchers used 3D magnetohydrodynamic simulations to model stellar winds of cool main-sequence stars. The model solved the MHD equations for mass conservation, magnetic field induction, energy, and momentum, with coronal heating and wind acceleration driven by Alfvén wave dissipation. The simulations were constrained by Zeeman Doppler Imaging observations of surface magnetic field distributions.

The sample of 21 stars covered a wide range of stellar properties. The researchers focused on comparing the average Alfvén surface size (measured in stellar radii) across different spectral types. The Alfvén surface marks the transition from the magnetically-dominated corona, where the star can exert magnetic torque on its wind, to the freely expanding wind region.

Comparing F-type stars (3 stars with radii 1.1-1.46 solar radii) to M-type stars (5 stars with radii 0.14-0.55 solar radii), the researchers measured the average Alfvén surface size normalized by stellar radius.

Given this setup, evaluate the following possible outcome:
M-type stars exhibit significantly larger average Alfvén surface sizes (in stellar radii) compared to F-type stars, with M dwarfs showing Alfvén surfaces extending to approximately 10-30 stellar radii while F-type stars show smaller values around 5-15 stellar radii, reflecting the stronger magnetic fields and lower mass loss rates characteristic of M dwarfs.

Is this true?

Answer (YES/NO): NO